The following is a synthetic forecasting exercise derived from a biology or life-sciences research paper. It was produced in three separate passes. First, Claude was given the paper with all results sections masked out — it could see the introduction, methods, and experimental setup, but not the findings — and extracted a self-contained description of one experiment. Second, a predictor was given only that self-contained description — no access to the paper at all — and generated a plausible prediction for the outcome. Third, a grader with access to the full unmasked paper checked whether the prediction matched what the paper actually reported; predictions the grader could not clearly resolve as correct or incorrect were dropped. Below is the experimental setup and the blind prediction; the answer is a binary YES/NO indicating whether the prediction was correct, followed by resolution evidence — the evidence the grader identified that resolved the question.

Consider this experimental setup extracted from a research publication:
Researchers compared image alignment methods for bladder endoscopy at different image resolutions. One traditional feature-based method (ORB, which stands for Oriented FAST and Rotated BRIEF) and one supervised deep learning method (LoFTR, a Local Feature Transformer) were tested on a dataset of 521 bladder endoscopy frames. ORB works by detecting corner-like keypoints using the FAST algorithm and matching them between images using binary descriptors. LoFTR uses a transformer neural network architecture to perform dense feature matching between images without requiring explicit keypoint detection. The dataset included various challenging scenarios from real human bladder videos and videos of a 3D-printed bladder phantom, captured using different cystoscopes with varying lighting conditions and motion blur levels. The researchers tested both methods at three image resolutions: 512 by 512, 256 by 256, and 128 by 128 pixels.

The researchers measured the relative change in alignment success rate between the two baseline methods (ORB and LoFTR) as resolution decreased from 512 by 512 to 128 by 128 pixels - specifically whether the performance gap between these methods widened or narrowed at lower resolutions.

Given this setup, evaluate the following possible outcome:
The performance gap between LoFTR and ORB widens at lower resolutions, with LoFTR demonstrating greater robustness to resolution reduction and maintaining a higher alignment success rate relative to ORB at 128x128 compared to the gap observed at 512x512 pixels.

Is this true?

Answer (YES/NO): YES